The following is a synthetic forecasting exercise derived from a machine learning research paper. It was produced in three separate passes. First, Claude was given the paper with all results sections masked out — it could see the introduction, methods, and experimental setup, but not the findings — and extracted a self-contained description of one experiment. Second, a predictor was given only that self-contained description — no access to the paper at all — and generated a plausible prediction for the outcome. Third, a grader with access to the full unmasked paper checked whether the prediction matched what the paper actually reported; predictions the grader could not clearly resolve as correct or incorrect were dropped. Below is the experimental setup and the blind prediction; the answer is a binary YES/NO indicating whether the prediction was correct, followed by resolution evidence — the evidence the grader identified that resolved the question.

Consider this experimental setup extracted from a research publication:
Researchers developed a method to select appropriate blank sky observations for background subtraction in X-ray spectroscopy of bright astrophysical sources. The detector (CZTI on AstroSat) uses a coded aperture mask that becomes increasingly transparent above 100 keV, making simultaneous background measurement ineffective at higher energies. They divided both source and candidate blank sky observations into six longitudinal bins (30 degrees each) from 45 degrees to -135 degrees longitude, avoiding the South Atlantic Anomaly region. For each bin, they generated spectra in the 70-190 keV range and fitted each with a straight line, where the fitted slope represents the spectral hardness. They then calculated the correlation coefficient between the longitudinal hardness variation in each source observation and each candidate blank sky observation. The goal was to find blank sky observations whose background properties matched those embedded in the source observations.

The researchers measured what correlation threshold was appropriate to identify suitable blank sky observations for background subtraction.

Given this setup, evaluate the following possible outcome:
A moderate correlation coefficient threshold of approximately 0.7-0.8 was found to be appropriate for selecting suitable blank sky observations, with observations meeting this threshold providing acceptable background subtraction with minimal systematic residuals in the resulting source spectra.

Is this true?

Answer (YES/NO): YES